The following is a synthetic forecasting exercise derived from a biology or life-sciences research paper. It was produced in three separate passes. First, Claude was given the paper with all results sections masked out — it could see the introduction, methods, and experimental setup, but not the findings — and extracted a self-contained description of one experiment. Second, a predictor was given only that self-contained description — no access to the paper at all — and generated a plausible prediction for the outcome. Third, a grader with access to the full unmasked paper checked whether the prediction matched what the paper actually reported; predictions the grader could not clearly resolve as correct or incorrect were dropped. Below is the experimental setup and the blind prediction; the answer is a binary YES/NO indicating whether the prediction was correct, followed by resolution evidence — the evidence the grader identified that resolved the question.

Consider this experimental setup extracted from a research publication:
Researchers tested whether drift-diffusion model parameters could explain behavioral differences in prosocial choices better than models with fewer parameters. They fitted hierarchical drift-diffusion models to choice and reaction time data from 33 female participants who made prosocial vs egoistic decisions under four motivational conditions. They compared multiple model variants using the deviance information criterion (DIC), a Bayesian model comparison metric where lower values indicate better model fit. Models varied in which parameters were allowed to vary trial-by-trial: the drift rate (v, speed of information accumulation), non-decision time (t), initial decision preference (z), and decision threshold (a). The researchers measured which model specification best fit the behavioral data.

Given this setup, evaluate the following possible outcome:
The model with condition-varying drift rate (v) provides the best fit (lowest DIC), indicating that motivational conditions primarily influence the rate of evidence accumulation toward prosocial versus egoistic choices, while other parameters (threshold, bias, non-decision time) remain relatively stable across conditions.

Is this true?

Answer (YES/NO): NO